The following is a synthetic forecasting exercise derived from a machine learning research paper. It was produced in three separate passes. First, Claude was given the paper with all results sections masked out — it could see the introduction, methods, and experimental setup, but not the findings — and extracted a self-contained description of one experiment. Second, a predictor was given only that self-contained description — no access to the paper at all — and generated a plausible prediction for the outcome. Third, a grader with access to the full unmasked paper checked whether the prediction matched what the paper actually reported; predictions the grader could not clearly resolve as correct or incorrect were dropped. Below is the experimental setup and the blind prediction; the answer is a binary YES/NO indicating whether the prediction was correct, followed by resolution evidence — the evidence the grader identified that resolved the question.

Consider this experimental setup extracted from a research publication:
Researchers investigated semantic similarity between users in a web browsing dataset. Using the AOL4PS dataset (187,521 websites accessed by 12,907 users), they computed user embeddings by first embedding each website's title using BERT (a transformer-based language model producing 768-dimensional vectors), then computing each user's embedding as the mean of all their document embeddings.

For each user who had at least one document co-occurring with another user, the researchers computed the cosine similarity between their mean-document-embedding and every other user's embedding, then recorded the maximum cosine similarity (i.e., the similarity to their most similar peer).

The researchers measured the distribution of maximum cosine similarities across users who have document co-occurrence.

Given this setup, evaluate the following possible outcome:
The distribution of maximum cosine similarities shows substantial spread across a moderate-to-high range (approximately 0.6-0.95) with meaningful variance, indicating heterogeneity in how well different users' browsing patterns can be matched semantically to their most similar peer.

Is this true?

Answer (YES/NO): NO